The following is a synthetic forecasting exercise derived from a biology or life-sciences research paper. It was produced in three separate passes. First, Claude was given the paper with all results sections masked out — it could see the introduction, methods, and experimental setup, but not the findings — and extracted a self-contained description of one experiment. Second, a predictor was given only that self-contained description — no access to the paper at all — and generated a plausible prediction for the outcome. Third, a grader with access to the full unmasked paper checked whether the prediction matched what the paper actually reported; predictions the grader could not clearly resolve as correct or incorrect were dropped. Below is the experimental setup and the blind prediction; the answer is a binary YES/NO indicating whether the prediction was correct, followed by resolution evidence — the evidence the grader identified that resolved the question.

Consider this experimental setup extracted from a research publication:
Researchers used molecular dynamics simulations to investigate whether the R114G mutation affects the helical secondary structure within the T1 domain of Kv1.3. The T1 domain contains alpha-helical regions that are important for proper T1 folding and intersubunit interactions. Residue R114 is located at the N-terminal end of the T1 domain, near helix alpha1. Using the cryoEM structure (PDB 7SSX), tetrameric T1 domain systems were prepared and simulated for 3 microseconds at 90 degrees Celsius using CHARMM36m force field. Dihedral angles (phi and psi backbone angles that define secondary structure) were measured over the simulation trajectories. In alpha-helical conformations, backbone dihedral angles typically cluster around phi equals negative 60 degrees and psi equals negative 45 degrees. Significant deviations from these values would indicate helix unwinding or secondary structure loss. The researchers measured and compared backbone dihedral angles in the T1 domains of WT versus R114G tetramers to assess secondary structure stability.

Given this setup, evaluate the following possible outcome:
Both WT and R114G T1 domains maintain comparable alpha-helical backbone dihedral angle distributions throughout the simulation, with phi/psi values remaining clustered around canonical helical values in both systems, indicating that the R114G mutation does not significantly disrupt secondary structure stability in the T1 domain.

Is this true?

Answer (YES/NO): NO